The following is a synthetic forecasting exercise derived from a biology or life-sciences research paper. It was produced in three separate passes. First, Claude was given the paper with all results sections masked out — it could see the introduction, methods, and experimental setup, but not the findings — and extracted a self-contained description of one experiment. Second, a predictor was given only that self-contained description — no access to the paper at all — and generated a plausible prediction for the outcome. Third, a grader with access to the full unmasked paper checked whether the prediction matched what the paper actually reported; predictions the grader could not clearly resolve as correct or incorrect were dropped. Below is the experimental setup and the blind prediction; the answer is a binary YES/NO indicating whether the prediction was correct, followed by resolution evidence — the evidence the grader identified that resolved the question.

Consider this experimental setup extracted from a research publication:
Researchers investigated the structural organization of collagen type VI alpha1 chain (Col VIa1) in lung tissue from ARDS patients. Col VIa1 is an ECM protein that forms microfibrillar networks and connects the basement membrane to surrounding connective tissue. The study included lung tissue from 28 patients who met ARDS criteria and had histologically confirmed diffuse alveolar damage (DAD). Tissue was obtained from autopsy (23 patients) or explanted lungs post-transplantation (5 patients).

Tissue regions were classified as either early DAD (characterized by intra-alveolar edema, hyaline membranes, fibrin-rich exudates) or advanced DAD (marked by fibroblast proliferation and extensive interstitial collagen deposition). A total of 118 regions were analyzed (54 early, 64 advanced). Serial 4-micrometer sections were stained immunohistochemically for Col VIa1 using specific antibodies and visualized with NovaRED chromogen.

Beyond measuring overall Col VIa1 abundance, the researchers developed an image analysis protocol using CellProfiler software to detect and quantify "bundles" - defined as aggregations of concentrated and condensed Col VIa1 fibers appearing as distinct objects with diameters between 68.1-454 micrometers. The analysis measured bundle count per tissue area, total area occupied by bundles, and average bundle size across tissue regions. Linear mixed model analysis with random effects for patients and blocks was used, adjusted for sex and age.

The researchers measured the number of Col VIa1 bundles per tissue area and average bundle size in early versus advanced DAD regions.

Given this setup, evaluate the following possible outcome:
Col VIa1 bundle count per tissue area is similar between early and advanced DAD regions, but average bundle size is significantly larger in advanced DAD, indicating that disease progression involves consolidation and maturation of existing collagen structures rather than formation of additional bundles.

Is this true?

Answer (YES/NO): NO